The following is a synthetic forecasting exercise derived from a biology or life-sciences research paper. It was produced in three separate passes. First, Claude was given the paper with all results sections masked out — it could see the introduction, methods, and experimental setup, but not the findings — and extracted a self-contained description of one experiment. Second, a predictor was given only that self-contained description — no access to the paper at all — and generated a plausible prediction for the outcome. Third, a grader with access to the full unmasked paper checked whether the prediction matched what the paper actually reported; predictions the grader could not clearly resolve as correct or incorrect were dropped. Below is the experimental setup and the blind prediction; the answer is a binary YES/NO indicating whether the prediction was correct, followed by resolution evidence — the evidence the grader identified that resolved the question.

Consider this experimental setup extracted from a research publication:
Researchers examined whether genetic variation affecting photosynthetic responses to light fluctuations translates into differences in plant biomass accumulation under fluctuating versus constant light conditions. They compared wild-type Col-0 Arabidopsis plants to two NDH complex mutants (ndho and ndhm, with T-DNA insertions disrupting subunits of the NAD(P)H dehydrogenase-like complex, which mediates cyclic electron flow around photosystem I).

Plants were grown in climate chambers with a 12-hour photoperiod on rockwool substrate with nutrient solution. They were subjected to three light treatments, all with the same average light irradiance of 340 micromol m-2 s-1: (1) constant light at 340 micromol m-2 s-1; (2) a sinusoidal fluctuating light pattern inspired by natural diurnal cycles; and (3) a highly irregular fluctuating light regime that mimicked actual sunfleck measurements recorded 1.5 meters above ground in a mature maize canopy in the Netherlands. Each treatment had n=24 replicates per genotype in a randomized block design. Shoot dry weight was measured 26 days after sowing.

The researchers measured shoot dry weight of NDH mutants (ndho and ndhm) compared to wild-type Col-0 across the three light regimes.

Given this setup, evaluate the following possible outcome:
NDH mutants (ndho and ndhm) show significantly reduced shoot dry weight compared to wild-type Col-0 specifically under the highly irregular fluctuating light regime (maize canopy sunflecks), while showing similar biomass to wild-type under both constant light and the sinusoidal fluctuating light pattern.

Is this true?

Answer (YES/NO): NO